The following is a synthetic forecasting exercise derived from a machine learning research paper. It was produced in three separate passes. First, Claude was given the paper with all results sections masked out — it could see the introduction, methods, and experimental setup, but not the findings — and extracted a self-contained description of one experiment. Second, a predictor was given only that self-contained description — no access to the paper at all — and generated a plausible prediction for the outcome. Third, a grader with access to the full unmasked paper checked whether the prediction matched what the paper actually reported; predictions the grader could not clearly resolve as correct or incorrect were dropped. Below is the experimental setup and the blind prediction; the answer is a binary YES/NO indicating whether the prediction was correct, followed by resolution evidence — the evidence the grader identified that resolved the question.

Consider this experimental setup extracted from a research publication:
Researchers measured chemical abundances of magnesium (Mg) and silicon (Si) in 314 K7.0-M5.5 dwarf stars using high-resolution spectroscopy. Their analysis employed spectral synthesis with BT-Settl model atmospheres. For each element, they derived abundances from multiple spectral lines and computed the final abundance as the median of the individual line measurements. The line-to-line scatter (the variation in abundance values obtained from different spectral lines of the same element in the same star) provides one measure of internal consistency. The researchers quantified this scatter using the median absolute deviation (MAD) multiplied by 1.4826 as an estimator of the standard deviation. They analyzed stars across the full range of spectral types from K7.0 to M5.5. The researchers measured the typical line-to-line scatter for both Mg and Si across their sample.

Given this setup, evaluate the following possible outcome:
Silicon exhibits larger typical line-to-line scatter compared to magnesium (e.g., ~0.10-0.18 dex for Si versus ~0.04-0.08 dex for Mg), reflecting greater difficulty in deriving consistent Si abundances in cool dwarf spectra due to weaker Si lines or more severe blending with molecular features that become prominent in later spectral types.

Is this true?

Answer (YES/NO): NO